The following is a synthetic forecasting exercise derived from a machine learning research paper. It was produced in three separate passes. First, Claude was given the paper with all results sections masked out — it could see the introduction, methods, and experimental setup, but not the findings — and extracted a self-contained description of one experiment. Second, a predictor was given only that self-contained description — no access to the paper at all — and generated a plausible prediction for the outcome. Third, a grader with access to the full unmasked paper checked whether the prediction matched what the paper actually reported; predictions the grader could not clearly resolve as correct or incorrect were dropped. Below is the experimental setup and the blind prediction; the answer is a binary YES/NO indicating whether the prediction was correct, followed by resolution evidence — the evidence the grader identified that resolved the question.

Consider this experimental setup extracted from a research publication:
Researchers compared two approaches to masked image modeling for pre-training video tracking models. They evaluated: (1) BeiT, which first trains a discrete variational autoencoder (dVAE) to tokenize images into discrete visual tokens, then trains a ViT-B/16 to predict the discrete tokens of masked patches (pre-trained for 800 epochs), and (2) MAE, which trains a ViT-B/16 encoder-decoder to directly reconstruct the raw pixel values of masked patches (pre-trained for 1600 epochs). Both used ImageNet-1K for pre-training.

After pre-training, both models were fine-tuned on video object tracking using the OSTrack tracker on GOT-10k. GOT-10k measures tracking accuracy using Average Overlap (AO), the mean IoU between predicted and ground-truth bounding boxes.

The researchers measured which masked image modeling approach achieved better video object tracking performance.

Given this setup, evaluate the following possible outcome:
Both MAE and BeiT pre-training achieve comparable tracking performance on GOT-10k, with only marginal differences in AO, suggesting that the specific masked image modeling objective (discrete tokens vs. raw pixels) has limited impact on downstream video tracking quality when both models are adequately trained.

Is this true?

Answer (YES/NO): NO